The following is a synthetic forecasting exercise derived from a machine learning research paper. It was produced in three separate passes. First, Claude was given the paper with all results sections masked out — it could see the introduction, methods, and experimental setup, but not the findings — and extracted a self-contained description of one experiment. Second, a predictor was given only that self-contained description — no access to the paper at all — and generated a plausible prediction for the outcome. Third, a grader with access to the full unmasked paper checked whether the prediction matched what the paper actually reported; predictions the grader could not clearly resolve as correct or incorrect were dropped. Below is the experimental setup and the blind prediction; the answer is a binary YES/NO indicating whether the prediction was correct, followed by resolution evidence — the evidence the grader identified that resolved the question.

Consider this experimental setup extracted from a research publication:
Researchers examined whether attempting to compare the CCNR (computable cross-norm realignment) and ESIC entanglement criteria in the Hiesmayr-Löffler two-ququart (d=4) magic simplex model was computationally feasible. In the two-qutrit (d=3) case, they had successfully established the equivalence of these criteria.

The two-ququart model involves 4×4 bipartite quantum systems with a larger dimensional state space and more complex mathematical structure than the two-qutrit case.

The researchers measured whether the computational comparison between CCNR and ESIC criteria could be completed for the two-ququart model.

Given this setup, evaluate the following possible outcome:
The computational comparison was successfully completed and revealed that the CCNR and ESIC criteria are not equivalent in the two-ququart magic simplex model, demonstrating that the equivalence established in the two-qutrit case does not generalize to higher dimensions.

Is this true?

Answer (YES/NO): NO